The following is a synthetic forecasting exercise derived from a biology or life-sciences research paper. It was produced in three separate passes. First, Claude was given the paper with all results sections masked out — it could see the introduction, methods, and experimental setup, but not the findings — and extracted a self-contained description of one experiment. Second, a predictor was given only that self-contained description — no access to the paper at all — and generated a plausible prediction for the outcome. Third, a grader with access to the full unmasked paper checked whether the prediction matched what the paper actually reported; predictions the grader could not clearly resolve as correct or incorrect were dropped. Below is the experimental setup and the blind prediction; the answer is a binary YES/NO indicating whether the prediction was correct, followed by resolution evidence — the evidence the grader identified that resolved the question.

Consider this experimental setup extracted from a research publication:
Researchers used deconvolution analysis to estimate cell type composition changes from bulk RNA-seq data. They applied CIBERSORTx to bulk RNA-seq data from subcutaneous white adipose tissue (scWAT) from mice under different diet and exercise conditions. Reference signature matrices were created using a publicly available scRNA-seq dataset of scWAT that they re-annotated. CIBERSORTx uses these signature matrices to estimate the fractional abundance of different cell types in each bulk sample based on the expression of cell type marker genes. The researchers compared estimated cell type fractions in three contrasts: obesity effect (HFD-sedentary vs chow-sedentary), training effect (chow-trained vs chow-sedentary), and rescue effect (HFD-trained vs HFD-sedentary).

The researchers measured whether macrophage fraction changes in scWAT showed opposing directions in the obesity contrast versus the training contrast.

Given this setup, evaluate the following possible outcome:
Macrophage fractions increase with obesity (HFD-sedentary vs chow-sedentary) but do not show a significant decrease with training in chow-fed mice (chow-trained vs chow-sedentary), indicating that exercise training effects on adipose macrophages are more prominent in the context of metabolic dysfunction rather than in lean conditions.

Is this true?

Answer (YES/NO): YES